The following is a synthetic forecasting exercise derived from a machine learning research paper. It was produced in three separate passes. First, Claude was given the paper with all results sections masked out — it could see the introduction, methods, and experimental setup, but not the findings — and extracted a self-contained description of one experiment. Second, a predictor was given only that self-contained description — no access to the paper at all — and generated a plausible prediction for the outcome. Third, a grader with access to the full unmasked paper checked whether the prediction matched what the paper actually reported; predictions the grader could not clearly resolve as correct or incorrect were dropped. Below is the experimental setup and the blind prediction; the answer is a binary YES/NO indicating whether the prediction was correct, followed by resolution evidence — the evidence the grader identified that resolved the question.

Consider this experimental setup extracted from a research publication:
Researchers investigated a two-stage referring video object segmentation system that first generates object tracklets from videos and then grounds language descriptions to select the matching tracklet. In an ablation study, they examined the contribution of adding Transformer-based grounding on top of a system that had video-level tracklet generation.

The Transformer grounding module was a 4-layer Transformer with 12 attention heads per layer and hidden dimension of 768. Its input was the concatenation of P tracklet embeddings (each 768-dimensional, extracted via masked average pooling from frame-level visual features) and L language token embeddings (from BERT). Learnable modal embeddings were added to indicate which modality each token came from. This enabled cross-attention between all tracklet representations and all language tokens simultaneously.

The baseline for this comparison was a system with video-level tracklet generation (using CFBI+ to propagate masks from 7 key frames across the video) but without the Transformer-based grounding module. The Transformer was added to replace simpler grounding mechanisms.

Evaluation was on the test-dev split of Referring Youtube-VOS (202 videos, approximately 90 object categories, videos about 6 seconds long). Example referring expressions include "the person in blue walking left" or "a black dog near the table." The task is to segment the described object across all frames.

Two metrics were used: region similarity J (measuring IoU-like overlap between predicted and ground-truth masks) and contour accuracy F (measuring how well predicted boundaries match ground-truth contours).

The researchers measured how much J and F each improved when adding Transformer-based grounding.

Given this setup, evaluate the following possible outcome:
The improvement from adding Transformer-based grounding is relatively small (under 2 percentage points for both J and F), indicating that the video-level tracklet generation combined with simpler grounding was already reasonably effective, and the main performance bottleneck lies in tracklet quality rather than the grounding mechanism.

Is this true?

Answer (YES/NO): NO